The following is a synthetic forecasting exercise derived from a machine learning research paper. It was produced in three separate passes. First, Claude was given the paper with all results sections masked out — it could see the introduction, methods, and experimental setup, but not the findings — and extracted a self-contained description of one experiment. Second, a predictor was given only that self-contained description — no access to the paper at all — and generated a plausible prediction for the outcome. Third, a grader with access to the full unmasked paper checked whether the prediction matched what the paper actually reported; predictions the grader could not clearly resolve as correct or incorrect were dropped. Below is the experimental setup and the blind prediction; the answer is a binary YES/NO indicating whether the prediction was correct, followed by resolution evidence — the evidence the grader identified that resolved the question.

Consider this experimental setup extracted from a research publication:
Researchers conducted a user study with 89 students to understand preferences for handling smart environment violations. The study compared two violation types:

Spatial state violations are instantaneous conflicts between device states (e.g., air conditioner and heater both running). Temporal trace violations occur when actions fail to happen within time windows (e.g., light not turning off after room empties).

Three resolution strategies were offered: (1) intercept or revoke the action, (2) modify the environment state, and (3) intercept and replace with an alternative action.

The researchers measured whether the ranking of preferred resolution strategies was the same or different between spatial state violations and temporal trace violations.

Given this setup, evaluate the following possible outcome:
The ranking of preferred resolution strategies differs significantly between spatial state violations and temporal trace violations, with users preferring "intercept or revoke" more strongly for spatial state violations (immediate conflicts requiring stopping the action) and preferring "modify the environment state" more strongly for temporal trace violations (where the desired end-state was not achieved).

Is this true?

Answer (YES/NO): NO